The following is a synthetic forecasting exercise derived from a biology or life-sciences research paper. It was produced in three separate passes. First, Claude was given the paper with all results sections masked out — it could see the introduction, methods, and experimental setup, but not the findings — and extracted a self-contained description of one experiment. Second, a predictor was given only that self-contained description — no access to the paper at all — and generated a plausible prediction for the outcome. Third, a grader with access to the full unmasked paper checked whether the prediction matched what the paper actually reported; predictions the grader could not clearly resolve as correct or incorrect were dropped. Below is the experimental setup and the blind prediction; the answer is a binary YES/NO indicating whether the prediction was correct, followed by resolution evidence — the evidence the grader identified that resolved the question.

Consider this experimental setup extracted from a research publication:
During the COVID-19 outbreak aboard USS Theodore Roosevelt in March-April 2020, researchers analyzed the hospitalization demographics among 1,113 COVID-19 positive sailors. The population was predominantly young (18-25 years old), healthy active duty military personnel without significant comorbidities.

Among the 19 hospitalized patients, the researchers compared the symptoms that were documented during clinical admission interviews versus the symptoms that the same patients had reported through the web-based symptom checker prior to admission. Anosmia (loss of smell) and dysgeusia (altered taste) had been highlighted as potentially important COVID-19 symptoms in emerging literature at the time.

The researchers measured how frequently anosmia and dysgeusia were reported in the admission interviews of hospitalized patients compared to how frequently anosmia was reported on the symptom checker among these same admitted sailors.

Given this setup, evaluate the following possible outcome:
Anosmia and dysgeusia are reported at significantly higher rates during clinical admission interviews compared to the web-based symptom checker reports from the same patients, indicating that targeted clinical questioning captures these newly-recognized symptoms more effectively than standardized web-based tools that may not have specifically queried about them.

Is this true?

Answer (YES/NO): NO